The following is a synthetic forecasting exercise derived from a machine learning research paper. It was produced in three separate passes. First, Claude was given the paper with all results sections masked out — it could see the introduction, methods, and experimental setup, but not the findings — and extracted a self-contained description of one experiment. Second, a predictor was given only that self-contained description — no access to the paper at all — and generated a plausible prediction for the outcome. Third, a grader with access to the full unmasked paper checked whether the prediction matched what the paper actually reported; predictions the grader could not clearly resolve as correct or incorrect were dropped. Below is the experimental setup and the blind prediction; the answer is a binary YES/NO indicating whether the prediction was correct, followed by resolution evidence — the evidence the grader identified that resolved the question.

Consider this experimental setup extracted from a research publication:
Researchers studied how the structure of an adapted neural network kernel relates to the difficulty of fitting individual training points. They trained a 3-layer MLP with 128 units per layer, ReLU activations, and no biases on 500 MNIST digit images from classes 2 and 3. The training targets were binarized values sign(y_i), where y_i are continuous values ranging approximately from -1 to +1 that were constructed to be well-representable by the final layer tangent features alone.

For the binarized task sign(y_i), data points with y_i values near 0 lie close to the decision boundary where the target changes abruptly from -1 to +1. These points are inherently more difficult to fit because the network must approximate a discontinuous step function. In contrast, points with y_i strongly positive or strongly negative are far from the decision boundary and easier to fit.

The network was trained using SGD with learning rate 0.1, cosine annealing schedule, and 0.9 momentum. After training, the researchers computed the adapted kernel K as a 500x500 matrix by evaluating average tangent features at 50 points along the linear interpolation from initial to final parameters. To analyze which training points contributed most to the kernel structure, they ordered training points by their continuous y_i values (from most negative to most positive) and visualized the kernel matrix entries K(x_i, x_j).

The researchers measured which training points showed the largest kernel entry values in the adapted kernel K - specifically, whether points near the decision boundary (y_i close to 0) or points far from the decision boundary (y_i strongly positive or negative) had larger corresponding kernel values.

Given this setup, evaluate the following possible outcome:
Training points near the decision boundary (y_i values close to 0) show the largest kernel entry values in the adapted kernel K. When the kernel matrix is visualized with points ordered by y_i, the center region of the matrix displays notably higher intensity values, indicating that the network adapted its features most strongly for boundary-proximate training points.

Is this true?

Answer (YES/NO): YES